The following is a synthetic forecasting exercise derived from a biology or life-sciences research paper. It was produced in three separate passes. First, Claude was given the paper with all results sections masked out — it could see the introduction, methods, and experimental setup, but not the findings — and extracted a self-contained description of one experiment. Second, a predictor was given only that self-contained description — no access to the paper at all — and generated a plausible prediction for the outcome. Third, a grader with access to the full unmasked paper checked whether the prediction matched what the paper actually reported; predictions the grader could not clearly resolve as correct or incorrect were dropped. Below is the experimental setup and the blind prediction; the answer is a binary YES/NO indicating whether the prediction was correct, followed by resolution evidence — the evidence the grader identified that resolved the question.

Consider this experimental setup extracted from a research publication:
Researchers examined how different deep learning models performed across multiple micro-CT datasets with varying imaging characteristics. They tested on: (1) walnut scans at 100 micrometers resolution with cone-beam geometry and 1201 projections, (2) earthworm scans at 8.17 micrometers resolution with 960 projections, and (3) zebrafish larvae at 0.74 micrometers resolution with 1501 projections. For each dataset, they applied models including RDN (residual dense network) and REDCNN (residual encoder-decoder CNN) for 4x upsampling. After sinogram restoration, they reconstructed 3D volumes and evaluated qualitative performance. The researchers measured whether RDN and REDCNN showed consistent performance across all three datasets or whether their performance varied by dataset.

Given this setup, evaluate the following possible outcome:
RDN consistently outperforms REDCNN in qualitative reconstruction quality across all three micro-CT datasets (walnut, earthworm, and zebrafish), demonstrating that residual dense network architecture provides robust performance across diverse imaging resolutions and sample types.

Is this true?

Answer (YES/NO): NO